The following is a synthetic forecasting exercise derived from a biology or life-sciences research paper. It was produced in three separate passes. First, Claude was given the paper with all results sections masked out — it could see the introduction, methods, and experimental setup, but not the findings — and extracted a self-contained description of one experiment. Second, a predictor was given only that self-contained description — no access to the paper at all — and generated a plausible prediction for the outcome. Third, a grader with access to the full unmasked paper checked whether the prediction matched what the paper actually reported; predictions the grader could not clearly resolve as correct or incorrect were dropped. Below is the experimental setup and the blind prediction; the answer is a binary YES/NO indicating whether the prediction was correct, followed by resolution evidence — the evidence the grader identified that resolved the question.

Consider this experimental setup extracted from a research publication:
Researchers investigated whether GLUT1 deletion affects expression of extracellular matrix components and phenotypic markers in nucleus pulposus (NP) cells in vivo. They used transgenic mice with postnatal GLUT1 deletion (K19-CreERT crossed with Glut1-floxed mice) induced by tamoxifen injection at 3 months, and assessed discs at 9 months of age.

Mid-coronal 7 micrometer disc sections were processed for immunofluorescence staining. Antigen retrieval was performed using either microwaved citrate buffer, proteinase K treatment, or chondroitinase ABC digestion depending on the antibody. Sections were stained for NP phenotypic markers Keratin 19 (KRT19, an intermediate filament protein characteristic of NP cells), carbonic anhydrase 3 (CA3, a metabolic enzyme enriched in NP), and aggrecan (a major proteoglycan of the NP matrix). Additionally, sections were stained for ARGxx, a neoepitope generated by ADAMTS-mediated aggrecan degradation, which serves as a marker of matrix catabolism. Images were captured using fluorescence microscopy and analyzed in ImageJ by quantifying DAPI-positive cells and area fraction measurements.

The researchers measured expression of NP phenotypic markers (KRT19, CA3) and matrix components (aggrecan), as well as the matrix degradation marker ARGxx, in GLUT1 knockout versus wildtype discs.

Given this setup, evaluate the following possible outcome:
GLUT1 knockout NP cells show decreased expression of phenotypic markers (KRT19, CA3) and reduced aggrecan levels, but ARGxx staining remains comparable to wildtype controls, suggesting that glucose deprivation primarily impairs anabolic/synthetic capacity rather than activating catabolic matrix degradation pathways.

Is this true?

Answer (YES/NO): NO